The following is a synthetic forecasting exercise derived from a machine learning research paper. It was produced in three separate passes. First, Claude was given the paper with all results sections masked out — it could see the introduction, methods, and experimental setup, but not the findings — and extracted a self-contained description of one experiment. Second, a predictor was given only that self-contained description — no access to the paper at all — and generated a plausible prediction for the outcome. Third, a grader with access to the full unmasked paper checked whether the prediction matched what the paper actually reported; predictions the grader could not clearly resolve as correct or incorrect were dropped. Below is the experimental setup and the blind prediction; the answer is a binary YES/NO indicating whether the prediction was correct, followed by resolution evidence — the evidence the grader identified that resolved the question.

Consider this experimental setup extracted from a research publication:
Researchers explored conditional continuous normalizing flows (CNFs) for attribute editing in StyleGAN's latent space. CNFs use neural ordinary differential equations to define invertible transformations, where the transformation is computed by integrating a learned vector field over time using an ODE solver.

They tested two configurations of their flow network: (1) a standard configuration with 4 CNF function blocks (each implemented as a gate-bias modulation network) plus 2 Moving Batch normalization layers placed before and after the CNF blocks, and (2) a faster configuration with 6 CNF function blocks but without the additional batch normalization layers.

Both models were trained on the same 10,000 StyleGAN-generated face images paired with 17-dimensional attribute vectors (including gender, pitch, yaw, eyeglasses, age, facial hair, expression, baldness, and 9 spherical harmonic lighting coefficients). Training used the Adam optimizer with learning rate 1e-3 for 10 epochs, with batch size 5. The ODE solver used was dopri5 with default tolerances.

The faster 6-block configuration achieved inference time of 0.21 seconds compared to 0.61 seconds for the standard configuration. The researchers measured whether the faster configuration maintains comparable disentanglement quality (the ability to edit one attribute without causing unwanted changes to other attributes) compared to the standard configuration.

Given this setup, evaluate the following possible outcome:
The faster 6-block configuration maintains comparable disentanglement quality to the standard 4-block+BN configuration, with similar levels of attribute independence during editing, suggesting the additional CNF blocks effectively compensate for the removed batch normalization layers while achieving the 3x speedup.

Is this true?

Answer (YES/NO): NO